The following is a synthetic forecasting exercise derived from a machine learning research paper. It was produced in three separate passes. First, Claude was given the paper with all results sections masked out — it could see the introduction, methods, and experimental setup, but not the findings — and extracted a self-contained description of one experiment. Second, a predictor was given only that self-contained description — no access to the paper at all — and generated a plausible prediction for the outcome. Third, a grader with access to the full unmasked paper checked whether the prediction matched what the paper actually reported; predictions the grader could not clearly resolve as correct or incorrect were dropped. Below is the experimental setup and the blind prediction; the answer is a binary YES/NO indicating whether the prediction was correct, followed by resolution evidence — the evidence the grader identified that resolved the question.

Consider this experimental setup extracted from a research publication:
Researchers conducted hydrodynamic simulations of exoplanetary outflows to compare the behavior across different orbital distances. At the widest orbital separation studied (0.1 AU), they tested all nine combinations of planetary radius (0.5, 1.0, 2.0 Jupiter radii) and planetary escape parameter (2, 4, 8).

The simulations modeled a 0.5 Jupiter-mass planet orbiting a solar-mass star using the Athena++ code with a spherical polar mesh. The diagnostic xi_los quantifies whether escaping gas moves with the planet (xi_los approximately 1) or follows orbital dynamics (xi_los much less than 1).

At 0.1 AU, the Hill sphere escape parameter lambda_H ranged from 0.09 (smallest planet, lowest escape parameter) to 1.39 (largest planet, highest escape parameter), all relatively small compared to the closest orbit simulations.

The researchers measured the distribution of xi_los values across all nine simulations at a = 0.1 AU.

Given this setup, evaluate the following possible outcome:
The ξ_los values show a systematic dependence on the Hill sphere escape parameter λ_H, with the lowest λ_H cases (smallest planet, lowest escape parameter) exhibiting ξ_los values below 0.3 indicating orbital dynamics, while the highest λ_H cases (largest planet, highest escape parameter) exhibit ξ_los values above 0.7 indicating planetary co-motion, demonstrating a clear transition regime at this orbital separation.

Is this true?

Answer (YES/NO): NO